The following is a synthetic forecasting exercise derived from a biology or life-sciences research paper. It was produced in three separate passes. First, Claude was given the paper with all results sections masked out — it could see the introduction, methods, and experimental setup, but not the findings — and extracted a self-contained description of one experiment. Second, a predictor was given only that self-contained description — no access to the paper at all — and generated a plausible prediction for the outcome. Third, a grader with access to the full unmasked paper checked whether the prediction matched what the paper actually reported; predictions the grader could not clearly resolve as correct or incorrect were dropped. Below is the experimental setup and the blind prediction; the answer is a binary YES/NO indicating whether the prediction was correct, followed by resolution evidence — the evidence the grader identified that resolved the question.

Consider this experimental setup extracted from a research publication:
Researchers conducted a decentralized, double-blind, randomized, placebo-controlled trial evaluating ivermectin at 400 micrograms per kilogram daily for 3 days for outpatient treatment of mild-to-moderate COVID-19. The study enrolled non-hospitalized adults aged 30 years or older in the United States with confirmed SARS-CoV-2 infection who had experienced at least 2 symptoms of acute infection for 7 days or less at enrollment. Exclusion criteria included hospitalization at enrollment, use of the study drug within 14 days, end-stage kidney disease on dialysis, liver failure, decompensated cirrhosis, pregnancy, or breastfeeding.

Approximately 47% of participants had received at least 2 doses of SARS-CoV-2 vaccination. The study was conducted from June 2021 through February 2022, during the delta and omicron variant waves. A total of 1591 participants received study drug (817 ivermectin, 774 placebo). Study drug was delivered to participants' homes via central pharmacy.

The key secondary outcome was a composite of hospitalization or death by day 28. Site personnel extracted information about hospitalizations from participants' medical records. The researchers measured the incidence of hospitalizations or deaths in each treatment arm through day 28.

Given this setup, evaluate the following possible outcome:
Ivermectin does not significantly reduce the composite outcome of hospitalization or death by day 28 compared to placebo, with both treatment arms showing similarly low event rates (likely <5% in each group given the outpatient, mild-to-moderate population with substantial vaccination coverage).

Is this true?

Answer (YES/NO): YES